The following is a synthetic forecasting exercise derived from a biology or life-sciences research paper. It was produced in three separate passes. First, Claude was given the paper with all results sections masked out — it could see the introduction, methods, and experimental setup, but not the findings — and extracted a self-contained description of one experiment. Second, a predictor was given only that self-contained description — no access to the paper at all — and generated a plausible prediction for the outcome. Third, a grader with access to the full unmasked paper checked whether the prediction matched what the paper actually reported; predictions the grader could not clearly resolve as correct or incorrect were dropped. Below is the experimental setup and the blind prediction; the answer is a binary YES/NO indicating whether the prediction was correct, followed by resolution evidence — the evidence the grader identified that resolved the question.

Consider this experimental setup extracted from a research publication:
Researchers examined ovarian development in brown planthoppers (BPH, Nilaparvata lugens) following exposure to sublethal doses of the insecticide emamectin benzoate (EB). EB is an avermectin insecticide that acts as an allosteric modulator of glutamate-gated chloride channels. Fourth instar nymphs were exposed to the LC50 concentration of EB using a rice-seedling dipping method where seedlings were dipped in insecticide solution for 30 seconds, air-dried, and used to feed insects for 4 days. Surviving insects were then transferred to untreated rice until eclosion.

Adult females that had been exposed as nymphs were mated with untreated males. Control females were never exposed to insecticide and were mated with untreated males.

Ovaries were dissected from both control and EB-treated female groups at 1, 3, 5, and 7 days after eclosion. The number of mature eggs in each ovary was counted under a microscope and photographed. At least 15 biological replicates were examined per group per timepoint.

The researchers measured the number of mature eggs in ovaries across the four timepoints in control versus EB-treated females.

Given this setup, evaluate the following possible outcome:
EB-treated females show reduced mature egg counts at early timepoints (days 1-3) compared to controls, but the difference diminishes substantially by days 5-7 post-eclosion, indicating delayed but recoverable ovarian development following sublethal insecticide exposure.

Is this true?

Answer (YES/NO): NO